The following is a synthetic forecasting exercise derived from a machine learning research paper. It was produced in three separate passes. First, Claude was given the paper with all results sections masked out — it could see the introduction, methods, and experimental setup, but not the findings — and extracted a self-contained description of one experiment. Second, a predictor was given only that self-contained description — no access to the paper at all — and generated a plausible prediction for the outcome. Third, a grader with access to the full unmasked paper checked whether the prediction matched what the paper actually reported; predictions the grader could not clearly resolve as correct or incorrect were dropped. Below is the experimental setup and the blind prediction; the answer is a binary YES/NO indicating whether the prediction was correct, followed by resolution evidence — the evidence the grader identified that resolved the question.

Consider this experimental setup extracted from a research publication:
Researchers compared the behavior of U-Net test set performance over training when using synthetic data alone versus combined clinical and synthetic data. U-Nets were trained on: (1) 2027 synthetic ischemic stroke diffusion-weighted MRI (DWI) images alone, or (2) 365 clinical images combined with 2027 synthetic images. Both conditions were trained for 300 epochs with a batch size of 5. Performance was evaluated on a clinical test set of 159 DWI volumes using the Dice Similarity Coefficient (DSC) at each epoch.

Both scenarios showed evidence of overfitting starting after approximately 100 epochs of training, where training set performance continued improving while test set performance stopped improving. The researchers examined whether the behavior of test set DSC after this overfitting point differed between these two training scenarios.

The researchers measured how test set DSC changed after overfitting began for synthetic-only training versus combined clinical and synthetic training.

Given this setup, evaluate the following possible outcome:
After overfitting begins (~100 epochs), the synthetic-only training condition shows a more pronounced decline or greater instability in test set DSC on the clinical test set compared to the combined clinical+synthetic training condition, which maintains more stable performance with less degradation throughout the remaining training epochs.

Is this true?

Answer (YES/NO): YES